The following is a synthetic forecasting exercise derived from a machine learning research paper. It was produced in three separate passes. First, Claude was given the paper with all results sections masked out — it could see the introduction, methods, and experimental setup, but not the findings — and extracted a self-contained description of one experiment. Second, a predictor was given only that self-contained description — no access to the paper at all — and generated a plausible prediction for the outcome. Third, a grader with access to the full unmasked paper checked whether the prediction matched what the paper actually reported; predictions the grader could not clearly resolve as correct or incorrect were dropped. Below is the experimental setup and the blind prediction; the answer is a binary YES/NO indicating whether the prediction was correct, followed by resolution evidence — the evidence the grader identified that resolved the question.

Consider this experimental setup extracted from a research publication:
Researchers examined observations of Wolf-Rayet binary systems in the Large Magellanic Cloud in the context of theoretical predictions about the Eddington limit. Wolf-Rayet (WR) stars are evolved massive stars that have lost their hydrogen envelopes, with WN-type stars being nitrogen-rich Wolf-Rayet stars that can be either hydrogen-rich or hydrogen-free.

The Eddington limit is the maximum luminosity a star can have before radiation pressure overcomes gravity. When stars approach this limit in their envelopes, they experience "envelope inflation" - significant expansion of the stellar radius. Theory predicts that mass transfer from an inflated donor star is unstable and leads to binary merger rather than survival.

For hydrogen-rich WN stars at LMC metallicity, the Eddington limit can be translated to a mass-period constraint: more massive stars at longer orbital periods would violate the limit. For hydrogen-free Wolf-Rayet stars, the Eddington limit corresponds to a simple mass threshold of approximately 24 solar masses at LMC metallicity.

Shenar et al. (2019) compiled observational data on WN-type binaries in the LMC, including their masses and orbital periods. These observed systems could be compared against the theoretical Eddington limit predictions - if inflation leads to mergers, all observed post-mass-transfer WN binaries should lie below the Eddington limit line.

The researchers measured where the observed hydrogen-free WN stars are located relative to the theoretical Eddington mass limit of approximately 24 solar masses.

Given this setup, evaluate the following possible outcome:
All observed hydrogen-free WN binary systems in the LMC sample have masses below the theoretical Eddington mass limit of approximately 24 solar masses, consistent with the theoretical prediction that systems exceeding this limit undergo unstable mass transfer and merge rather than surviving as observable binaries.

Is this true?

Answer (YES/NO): YES